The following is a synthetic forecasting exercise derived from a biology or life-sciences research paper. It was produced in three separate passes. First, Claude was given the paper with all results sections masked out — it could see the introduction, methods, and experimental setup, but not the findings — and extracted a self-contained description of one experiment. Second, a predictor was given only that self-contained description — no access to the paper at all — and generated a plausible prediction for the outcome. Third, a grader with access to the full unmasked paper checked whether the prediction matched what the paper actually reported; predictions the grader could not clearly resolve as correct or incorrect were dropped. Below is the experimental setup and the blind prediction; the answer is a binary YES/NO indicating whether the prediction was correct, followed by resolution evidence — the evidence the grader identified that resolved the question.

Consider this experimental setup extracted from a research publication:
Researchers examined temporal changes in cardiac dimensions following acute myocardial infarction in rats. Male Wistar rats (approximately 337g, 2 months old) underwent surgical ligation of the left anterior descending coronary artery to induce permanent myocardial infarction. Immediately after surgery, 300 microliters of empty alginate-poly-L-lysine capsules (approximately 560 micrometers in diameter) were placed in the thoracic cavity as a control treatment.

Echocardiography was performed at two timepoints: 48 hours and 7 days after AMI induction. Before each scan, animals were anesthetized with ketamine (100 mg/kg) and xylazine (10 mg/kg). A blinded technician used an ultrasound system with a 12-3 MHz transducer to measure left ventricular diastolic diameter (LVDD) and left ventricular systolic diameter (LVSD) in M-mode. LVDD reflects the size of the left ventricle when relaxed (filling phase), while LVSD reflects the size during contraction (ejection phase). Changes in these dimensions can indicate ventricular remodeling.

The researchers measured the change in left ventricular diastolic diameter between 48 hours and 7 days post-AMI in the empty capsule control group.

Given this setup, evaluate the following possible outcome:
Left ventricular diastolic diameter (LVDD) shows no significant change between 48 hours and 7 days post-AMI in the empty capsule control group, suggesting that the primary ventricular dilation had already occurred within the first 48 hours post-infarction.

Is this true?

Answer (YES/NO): NO